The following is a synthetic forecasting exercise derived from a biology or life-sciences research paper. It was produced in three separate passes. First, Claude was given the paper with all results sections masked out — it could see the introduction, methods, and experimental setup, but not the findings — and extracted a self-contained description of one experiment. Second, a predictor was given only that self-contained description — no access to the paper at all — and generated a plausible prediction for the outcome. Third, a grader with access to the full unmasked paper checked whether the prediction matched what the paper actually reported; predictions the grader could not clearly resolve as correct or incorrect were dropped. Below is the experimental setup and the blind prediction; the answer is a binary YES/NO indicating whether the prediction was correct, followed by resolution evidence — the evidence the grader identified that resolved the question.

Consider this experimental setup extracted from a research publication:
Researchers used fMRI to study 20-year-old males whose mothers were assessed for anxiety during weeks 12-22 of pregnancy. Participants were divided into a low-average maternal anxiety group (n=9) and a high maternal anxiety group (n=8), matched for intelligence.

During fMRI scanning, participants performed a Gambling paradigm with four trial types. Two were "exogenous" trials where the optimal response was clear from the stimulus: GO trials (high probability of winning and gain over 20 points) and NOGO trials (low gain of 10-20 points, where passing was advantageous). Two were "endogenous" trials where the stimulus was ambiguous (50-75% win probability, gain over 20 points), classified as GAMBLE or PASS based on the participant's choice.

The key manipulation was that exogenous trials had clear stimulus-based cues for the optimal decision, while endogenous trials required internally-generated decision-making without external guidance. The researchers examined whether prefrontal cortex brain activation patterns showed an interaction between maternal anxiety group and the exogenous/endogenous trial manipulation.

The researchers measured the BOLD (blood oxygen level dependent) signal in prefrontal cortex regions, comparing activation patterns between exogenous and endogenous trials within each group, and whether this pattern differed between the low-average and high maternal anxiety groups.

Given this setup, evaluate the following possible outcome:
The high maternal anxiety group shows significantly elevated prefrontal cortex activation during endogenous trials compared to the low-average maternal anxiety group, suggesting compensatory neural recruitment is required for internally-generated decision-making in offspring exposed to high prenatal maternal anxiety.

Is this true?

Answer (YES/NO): NO